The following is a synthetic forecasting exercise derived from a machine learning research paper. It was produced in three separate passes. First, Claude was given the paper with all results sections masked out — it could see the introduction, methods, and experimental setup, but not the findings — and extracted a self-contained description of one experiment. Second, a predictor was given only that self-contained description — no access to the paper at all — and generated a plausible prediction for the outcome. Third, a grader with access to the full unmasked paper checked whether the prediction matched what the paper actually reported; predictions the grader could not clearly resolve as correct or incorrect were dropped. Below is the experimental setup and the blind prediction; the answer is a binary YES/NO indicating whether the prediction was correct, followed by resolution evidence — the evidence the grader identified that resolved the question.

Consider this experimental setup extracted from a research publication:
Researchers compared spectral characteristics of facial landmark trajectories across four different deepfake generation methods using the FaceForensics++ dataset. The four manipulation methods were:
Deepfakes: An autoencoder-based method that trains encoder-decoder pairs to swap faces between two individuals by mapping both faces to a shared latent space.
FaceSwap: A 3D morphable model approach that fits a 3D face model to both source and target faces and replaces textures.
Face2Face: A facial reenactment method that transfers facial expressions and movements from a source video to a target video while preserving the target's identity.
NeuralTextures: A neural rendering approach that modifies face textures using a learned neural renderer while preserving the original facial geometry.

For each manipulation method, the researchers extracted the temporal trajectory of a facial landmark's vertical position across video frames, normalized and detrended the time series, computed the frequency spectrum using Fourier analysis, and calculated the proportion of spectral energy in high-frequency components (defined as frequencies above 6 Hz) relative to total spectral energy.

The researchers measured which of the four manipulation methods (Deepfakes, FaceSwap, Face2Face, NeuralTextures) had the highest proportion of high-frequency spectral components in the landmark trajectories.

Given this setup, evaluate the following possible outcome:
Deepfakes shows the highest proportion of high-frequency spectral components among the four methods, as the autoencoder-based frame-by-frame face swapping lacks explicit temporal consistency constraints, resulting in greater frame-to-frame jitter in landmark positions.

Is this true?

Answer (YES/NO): NO